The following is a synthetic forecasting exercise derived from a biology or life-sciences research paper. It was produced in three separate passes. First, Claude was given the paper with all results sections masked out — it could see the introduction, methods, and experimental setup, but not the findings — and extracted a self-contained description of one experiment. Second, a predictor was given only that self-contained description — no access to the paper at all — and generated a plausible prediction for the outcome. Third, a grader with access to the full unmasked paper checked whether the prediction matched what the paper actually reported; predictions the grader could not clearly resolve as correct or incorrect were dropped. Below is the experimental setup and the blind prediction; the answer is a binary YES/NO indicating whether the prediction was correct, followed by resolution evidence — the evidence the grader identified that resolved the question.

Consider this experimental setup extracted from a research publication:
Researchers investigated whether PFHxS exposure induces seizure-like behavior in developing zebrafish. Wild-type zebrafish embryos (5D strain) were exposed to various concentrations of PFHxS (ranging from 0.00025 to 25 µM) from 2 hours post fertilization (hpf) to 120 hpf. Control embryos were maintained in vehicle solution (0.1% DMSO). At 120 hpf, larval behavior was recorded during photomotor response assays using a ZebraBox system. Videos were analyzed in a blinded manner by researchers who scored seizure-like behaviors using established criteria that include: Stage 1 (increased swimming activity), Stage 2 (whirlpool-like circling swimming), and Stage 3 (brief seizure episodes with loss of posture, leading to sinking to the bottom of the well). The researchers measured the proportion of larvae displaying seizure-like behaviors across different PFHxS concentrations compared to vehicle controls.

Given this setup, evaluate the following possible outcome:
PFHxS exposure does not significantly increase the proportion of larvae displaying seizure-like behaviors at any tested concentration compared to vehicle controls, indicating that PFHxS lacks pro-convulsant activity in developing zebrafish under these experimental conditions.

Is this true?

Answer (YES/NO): NO